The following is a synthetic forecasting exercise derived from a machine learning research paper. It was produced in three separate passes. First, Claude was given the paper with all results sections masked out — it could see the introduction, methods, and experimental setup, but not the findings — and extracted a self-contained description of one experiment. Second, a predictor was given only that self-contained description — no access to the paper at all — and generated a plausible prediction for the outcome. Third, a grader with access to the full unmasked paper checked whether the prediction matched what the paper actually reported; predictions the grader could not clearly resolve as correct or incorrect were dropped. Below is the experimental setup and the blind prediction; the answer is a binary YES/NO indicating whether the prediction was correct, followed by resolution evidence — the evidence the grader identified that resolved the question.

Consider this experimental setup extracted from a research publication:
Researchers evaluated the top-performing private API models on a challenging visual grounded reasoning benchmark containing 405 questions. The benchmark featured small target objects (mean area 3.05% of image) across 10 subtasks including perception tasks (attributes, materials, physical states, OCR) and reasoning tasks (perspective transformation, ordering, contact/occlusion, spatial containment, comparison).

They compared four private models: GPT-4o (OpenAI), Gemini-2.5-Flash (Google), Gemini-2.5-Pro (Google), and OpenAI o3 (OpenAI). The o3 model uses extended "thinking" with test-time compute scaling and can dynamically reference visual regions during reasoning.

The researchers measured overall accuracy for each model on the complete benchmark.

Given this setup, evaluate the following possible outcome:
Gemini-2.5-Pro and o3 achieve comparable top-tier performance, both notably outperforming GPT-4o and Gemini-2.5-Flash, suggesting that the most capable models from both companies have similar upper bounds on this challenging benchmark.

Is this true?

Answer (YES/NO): YES